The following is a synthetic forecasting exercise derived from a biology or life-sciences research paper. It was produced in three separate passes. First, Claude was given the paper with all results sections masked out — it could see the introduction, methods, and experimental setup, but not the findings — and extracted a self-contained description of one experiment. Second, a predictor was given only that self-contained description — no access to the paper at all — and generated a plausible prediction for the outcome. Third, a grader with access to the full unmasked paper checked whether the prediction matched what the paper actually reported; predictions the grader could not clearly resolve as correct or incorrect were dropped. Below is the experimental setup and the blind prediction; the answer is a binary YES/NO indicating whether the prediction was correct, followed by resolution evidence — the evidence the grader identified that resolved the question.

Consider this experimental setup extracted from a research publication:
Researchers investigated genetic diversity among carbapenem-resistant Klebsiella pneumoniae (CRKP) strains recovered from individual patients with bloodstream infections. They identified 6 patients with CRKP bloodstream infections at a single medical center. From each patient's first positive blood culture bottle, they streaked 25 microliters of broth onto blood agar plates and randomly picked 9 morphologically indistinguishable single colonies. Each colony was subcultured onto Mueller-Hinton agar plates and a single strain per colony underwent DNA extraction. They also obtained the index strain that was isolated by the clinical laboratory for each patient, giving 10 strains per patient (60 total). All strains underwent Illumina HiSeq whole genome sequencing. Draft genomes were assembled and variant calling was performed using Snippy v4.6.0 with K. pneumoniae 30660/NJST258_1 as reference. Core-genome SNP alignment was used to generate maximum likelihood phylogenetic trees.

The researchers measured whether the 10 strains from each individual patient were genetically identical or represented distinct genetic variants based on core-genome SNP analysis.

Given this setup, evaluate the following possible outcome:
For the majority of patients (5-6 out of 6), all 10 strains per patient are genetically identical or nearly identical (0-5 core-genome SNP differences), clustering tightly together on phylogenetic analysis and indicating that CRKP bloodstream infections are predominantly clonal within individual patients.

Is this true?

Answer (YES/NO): NO